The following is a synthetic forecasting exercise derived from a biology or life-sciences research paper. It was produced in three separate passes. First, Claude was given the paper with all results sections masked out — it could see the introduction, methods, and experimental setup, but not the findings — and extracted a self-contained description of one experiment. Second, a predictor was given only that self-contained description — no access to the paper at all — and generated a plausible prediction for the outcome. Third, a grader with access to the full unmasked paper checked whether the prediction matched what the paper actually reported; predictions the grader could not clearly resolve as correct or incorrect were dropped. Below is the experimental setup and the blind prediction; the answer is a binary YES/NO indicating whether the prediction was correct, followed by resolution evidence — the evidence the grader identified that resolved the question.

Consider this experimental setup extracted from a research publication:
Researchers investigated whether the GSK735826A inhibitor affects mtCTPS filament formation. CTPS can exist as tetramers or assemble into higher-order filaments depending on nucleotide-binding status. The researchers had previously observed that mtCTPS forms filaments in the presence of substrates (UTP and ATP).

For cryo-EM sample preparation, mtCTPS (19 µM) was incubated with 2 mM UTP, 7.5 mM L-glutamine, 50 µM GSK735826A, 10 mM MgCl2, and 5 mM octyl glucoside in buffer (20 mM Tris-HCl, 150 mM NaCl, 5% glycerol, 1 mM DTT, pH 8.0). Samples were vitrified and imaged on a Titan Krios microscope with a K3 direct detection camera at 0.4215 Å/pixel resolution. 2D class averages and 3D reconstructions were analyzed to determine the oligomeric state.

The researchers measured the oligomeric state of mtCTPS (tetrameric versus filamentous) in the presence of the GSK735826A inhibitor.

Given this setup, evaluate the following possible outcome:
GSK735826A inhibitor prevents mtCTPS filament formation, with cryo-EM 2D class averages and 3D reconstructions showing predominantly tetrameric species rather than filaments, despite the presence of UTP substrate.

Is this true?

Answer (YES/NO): NO